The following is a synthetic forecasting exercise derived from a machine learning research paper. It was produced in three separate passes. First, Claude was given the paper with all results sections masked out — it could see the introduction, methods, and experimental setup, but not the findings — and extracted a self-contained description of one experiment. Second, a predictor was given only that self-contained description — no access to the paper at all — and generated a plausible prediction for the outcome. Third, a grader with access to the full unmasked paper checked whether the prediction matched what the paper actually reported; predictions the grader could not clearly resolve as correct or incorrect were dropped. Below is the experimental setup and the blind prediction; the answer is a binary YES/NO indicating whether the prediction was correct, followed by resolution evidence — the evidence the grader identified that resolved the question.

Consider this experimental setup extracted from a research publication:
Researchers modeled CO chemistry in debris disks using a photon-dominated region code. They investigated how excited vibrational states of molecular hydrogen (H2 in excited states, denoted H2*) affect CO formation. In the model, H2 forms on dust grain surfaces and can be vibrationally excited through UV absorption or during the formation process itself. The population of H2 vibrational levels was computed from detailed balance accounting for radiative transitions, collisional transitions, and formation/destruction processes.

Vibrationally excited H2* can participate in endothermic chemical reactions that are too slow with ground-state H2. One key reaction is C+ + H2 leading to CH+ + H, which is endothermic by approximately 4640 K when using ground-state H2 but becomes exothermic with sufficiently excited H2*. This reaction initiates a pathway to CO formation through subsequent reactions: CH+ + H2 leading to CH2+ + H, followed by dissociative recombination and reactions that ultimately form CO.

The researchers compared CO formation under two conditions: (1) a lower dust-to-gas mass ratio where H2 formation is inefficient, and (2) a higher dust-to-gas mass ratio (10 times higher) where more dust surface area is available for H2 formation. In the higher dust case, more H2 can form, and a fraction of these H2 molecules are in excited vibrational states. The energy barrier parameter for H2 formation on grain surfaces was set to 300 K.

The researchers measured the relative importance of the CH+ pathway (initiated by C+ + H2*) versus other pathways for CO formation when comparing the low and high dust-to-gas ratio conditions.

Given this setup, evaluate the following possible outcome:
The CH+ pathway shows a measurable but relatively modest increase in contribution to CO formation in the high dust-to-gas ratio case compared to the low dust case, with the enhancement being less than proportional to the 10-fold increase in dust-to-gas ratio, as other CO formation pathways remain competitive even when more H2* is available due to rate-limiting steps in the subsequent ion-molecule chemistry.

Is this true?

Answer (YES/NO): NO